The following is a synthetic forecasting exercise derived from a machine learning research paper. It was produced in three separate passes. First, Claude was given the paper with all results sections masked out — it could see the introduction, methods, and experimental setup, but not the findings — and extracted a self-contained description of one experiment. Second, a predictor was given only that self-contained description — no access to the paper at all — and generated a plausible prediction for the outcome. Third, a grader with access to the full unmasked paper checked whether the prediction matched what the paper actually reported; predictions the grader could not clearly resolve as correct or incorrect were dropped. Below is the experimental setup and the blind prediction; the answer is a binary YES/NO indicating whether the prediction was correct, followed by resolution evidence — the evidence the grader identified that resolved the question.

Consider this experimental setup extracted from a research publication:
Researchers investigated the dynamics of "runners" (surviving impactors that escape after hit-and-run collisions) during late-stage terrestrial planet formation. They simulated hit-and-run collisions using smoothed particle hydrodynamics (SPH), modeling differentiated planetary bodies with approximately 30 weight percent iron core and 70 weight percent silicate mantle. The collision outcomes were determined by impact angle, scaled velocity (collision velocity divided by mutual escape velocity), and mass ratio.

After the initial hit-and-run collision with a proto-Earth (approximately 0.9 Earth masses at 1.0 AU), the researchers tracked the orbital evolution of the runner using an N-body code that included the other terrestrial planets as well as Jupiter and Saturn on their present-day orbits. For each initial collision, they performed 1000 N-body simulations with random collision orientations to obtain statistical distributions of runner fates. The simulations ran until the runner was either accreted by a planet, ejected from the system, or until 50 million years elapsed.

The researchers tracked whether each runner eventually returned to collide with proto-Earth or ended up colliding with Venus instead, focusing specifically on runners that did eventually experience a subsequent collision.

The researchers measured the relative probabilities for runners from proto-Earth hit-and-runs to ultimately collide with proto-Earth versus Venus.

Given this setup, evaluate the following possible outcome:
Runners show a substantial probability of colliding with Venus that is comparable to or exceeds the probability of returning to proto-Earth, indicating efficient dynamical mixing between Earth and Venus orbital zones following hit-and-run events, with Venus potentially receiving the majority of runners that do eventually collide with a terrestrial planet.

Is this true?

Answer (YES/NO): YES